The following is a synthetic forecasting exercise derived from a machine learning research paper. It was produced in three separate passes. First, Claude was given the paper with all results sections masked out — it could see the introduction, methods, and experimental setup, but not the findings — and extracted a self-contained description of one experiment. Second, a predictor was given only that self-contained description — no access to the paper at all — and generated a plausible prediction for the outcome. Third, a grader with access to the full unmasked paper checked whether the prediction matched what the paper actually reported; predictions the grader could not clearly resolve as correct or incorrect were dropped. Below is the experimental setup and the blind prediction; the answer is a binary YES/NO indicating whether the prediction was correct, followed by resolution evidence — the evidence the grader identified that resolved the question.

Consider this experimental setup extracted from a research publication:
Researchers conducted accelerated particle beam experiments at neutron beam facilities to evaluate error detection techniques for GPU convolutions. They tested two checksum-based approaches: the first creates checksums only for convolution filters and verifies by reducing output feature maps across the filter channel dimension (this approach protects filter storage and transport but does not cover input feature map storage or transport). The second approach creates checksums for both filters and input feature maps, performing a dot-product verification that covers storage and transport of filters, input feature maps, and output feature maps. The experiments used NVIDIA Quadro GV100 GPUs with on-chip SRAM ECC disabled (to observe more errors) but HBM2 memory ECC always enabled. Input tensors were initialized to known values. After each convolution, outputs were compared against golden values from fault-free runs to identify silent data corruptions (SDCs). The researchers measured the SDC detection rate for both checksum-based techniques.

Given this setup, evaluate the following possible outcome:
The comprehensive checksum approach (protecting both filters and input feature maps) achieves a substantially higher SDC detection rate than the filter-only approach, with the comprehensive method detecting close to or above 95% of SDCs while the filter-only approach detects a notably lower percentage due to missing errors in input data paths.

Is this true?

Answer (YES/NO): YES